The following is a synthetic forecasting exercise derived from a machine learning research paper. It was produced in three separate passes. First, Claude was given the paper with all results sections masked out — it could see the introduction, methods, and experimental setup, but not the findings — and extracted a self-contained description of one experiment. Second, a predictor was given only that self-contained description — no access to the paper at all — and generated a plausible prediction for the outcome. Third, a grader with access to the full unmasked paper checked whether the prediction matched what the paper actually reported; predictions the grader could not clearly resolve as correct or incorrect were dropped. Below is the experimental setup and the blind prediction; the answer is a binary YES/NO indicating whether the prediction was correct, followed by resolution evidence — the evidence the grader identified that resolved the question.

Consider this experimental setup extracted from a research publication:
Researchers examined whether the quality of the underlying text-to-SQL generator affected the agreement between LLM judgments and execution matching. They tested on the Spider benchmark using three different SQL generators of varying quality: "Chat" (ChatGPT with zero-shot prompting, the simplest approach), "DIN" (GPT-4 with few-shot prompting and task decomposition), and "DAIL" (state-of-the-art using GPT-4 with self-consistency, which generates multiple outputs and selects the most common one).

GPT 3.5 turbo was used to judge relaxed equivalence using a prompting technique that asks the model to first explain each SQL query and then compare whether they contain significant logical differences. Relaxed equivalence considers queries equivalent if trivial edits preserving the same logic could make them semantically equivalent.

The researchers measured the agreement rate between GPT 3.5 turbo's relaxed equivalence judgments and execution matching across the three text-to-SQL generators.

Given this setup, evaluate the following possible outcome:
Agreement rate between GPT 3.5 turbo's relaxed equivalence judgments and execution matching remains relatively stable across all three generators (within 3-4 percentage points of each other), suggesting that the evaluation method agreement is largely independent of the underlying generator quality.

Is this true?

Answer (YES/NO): NO